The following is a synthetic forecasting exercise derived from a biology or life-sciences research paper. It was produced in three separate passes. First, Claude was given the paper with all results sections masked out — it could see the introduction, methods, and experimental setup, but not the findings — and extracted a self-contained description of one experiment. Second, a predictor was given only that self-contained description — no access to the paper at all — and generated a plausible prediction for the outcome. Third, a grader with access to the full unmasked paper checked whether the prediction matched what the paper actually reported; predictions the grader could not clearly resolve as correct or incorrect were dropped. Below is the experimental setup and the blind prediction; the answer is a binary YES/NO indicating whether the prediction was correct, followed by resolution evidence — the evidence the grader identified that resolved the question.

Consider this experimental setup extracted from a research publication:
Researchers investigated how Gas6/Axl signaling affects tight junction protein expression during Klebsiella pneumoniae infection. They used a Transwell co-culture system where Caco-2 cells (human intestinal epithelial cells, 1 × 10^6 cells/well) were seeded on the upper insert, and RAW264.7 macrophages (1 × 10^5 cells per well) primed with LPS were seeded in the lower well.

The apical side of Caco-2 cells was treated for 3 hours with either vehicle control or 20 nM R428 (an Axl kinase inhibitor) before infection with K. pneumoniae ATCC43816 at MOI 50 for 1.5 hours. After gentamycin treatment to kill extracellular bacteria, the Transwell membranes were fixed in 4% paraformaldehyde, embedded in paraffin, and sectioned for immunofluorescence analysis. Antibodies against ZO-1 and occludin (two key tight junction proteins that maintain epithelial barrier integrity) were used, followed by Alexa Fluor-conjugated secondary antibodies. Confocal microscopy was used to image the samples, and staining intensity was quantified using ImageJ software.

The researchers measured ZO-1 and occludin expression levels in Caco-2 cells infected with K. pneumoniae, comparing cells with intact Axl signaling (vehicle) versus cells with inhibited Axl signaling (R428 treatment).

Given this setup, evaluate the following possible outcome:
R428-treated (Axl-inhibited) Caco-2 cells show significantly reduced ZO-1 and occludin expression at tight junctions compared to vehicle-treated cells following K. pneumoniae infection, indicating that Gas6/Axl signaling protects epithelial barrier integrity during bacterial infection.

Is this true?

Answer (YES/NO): YES